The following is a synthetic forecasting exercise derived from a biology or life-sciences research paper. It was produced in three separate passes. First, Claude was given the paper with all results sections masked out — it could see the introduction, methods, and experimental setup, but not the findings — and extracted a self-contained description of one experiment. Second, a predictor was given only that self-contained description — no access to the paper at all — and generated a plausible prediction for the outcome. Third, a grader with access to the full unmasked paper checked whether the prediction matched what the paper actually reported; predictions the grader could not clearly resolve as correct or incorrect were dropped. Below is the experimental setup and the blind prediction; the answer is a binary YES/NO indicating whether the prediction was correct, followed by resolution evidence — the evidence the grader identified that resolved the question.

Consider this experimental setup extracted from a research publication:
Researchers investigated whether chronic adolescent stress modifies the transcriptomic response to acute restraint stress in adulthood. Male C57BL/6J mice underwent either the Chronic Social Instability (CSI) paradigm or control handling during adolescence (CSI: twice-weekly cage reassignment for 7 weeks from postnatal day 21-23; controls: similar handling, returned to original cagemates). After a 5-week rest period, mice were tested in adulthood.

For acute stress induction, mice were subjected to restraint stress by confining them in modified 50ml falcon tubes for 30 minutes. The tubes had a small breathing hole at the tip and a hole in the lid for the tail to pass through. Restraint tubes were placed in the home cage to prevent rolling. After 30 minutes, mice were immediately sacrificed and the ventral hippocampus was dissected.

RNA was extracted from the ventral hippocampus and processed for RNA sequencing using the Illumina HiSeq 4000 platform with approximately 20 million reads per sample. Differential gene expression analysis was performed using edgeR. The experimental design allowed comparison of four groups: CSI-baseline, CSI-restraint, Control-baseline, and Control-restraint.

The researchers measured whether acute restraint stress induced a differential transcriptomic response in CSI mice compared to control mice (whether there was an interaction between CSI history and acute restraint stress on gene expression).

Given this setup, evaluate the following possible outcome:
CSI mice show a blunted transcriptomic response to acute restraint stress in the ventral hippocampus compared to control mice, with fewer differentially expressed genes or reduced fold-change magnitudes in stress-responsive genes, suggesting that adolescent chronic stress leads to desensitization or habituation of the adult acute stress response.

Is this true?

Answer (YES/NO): NO